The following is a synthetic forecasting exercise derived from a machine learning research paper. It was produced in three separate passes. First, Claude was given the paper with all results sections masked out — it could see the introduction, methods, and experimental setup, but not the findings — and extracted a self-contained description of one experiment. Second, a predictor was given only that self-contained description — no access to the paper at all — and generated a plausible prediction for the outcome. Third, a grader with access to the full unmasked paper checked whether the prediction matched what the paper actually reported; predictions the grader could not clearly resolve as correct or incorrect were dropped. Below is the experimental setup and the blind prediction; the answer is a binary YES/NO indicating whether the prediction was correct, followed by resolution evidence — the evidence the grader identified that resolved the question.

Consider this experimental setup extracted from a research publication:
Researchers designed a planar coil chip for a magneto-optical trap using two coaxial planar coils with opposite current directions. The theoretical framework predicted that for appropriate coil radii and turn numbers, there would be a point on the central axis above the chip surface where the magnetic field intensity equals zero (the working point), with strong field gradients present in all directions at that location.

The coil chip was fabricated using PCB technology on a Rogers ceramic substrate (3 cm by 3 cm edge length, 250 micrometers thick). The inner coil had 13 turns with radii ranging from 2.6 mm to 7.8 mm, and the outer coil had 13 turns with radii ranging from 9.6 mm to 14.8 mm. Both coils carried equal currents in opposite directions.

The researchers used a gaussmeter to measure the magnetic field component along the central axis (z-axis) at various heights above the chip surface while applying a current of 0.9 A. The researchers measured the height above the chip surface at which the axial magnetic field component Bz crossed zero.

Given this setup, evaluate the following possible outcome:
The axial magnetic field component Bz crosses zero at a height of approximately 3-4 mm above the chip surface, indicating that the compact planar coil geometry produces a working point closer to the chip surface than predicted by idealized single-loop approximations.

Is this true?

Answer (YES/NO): NO